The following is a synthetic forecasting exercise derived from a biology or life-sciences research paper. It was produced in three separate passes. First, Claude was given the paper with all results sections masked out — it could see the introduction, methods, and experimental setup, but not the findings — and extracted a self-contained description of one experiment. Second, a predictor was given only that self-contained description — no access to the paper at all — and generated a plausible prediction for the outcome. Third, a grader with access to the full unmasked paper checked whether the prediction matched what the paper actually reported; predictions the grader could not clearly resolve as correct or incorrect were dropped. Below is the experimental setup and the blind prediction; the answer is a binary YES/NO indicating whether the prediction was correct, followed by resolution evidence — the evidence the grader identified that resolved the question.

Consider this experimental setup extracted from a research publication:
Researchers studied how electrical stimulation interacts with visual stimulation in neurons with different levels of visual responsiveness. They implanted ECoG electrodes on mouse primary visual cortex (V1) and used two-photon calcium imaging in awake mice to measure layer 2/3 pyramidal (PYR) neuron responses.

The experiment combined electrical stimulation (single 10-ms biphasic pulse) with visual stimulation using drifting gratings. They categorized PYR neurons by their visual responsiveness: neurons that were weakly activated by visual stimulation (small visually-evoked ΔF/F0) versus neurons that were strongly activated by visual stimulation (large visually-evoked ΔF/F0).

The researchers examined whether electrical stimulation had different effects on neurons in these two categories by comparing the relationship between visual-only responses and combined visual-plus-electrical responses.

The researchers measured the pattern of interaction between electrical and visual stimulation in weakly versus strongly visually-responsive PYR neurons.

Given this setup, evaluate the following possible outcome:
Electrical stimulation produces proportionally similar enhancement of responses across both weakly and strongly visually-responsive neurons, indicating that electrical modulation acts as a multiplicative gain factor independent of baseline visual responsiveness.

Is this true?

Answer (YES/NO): NO